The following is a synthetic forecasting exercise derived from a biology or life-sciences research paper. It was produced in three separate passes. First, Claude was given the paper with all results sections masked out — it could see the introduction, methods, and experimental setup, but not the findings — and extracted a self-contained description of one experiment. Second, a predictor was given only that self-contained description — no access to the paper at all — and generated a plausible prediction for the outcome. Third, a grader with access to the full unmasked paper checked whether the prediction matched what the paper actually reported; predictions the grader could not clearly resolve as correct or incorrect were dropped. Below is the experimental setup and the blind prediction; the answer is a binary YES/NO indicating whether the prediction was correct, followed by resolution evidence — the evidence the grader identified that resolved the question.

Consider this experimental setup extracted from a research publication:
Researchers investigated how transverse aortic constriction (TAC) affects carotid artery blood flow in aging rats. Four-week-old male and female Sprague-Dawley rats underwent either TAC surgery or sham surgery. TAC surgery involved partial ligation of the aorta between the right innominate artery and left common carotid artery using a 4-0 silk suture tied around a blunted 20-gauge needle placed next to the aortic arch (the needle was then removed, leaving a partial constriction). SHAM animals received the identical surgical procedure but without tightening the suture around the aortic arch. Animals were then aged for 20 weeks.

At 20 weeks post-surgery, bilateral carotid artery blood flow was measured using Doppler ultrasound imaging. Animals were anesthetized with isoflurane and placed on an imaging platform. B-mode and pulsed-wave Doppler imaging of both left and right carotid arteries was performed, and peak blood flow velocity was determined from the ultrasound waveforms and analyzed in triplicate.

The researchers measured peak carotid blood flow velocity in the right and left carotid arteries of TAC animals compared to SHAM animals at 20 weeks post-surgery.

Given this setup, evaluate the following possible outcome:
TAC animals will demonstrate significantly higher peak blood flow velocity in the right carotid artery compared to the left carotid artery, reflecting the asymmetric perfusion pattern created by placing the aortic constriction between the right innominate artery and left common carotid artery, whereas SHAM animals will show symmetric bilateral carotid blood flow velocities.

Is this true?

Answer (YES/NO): YES